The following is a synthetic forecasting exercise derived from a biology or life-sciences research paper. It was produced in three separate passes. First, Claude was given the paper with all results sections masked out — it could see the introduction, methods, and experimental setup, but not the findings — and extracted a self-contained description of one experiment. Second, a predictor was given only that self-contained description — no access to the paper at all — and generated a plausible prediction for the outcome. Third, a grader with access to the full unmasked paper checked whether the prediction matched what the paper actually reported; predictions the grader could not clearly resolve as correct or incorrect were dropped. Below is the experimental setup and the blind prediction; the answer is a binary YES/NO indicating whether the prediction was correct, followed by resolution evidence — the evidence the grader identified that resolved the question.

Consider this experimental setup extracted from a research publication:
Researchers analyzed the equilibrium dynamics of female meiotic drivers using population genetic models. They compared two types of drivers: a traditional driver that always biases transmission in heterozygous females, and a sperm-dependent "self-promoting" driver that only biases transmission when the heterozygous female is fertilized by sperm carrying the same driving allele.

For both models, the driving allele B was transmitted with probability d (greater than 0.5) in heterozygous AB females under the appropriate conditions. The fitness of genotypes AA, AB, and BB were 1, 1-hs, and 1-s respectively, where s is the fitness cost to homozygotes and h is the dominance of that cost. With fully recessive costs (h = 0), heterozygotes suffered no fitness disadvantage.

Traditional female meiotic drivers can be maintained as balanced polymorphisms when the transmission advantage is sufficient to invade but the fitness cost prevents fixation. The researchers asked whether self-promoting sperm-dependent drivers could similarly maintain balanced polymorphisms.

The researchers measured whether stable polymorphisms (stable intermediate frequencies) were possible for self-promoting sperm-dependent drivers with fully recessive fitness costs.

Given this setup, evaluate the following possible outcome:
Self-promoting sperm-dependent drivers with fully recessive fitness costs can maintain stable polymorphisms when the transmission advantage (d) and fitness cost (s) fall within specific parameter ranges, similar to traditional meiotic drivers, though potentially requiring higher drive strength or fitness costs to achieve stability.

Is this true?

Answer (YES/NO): NO